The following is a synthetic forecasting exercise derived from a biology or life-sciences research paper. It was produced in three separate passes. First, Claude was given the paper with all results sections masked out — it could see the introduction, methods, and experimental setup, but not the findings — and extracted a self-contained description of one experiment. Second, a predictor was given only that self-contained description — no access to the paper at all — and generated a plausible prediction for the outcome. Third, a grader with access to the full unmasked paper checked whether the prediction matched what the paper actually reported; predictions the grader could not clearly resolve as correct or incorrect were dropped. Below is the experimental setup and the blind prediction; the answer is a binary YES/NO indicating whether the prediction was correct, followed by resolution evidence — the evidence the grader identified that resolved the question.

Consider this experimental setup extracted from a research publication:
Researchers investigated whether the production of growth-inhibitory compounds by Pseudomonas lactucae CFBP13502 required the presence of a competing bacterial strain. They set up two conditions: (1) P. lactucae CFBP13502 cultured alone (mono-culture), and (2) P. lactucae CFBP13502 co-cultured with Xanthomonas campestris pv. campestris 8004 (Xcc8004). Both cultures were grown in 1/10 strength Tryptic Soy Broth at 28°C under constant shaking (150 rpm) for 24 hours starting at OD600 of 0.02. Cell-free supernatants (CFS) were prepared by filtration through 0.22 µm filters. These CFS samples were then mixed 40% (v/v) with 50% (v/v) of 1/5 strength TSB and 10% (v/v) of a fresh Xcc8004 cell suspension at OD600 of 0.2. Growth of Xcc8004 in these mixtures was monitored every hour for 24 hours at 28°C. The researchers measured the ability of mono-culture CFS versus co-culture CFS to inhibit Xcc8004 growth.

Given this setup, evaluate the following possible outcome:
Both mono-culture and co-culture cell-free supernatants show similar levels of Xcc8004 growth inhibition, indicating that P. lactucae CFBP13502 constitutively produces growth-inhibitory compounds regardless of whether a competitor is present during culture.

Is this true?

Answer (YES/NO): NO